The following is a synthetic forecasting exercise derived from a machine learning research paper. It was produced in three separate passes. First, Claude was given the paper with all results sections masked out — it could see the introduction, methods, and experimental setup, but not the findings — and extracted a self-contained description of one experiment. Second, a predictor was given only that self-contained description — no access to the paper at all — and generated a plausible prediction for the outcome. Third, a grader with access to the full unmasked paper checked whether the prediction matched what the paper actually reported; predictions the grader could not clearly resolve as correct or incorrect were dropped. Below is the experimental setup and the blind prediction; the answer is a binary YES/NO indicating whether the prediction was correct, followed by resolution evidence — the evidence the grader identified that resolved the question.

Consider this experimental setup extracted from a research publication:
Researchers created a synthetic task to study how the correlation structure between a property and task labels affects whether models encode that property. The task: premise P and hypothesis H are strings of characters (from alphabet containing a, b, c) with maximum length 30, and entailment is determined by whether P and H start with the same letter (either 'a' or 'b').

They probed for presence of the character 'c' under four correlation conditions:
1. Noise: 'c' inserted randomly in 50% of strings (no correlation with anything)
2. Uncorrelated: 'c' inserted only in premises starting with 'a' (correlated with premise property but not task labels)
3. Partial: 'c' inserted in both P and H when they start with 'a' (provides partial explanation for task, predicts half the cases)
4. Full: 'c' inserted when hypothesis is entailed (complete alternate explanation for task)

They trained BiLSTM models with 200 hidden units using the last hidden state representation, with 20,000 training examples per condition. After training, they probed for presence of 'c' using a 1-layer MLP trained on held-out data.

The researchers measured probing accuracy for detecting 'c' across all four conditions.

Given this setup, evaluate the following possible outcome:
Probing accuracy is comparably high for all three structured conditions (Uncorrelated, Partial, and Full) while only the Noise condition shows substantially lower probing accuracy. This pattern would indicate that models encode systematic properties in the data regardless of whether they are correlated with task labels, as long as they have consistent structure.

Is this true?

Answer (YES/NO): NO